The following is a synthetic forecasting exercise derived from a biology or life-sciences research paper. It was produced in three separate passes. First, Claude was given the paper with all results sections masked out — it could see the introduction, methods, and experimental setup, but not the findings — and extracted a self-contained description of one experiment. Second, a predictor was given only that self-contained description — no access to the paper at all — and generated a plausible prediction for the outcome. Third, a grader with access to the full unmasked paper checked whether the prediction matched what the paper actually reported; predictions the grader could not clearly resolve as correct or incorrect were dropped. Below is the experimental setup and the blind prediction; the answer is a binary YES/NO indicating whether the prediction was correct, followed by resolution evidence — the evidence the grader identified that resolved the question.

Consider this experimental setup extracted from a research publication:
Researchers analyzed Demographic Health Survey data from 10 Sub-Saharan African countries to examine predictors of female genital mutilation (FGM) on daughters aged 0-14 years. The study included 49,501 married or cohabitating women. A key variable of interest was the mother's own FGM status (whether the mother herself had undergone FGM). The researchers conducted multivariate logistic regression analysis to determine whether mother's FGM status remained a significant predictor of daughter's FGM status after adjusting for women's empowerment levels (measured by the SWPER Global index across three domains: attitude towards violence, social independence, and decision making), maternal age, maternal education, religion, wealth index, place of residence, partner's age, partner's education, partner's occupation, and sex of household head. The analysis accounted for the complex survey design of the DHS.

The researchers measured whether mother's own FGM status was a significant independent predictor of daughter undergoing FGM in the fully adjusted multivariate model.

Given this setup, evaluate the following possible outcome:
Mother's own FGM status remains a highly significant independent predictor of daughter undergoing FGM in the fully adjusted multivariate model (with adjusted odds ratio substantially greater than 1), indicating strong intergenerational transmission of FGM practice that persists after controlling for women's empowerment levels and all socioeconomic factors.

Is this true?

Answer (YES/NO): YES